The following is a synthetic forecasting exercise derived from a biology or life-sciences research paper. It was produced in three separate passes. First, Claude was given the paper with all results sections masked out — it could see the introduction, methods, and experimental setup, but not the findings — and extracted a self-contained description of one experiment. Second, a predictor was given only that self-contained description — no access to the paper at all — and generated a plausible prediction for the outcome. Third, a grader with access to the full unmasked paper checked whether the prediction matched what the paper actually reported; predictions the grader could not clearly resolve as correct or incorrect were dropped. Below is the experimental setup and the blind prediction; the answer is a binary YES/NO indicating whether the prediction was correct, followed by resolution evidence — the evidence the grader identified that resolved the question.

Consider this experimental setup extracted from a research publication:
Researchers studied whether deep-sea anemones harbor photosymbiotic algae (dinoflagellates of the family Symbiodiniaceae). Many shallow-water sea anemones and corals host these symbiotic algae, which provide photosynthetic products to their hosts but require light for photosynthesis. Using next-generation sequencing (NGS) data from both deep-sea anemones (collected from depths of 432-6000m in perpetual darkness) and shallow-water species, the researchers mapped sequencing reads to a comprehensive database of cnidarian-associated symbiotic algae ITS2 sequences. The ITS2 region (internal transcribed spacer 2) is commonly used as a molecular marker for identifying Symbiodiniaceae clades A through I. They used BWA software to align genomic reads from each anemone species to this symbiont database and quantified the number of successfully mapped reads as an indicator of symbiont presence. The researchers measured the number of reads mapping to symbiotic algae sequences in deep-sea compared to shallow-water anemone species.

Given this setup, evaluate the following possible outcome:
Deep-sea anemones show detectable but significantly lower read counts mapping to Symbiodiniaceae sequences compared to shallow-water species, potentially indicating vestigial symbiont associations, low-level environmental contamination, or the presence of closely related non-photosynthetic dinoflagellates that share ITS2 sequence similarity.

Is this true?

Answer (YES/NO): NO